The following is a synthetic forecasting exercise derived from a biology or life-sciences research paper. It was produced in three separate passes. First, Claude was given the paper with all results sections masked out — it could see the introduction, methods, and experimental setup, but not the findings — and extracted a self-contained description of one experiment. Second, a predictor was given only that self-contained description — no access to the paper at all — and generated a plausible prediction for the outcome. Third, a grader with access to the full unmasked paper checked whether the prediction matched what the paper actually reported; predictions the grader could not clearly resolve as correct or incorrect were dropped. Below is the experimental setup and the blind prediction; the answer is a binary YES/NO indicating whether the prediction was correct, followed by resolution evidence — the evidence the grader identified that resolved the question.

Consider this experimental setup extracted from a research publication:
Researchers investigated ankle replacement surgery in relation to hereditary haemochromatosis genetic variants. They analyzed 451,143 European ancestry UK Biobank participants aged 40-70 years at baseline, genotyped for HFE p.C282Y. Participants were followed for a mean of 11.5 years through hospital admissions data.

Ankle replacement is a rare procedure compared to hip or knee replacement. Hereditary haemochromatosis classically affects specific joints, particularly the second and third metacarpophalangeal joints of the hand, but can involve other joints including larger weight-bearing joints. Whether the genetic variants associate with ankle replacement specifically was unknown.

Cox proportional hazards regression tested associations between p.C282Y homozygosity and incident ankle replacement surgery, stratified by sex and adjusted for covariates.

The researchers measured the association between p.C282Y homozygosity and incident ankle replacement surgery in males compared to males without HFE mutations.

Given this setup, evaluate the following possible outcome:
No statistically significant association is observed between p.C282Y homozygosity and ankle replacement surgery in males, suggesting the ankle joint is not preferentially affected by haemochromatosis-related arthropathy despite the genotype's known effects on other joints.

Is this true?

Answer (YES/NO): NO